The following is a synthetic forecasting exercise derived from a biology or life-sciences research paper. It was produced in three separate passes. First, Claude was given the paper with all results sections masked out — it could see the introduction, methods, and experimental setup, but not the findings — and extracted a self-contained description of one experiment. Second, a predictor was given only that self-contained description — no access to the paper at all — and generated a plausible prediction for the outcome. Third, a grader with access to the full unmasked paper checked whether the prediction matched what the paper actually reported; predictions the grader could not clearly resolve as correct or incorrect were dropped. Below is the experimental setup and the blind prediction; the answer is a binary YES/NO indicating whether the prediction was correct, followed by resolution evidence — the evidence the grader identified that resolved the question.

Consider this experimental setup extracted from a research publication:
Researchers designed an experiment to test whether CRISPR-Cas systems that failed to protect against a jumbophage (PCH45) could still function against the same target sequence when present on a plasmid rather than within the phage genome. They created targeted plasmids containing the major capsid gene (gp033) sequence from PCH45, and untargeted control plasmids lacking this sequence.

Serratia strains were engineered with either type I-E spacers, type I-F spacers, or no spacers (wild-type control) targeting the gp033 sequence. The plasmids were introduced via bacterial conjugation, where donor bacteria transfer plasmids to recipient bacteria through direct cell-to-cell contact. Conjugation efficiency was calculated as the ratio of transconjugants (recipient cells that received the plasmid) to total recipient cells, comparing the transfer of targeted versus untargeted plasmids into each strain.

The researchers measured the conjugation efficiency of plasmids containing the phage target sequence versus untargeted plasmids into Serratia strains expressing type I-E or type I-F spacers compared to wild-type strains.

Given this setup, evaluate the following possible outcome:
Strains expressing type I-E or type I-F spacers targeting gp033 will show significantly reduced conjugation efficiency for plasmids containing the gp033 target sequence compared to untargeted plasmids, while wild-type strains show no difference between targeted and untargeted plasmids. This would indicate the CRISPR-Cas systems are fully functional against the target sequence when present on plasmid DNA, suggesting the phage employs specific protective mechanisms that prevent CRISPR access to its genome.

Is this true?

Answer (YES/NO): YES